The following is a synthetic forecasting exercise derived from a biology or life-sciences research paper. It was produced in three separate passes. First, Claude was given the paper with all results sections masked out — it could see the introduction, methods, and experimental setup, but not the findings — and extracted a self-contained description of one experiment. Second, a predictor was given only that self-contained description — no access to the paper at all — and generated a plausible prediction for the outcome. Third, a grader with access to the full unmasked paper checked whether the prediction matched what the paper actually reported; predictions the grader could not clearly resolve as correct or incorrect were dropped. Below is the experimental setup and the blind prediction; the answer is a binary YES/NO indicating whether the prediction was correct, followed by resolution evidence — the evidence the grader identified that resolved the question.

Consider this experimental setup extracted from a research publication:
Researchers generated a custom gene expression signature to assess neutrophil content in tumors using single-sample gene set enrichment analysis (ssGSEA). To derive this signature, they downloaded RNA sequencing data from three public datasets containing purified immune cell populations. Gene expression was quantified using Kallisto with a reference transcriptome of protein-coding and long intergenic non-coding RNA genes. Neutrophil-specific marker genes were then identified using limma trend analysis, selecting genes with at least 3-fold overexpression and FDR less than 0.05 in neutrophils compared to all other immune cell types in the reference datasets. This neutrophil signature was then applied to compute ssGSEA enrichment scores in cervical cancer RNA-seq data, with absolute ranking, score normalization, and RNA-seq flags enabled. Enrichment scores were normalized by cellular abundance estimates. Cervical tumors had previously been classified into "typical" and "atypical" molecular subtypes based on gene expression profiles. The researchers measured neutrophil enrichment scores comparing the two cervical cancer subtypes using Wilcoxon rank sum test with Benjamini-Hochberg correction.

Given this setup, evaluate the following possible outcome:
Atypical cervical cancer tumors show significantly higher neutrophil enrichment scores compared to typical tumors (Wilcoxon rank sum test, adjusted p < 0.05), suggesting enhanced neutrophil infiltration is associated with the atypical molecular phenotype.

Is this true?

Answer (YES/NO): YES